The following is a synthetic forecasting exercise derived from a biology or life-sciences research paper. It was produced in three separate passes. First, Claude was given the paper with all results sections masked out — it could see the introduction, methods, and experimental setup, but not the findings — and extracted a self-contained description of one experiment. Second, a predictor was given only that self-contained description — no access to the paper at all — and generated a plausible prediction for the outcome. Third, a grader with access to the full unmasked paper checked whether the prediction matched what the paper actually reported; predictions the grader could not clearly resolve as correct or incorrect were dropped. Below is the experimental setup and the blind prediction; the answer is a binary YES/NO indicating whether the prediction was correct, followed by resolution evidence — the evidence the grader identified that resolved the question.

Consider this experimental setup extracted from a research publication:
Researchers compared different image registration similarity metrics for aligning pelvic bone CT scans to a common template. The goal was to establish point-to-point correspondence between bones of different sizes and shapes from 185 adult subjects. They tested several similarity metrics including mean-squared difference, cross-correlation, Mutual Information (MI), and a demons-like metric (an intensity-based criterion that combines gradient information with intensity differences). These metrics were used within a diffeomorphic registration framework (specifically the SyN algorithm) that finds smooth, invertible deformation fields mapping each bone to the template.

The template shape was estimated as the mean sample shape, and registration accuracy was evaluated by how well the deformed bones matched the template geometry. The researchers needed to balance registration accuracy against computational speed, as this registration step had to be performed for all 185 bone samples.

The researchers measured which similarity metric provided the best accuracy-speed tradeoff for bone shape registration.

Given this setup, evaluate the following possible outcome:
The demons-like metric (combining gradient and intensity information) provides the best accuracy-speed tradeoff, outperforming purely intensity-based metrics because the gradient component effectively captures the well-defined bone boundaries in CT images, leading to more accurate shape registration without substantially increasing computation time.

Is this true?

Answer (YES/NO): NO